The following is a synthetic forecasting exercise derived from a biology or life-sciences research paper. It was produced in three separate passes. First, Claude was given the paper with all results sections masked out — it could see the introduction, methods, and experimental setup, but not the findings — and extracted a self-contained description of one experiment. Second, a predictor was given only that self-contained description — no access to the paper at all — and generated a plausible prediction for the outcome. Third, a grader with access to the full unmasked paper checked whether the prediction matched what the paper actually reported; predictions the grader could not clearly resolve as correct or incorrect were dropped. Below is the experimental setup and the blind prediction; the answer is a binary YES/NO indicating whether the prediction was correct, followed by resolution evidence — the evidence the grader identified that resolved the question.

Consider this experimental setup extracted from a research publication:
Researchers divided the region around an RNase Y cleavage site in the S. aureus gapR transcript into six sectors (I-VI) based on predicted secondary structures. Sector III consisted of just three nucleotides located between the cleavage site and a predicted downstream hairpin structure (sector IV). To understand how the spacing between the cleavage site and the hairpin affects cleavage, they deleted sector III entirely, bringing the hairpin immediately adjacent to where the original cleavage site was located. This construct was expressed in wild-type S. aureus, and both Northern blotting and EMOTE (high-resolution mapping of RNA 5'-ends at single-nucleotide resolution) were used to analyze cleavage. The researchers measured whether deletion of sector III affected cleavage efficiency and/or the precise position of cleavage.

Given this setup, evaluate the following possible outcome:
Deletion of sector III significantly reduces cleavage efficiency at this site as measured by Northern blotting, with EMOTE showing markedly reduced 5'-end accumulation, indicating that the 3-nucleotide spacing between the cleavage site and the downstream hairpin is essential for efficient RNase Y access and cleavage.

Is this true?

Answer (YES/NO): NO